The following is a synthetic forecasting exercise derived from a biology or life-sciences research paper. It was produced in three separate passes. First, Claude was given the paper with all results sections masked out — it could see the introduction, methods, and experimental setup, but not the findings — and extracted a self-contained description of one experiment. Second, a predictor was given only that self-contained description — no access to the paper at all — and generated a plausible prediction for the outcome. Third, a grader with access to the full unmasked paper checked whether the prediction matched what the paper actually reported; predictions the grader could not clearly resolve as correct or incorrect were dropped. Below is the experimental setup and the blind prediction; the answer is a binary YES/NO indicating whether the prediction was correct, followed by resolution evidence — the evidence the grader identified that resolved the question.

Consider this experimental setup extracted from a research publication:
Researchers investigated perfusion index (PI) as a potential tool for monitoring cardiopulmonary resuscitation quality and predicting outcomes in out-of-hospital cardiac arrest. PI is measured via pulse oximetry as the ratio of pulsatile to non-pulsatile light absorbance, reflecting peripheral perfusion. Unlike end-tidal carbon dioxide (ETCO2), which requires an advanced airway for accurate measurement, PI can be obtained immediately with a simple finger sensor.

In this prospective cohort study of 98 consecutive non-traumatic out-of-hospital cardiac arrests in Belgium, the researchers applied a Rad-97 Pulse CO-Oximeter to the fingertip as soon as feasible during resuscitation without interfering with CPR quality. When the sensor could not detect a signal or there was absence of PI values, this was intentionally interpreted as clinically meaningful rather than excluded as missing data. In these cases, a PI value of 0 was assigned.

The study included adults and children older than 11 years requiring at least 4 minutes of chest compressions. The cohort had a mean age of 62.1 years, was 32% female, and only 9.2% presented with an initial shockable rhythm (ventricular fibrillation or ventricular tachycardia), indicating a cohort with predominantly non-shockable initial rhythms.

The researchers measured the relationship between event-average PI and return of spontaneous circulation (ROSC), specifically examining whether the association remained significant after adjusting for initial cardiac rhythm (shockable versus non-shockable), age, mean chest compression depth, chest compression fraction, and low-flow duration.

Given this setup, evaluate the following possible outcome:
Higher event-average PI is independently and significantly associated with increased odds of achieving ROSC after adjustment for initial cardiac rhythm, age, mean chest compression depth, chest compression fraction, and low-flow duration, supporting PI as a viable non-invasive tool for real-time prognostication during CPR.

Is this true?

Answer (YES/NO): YES